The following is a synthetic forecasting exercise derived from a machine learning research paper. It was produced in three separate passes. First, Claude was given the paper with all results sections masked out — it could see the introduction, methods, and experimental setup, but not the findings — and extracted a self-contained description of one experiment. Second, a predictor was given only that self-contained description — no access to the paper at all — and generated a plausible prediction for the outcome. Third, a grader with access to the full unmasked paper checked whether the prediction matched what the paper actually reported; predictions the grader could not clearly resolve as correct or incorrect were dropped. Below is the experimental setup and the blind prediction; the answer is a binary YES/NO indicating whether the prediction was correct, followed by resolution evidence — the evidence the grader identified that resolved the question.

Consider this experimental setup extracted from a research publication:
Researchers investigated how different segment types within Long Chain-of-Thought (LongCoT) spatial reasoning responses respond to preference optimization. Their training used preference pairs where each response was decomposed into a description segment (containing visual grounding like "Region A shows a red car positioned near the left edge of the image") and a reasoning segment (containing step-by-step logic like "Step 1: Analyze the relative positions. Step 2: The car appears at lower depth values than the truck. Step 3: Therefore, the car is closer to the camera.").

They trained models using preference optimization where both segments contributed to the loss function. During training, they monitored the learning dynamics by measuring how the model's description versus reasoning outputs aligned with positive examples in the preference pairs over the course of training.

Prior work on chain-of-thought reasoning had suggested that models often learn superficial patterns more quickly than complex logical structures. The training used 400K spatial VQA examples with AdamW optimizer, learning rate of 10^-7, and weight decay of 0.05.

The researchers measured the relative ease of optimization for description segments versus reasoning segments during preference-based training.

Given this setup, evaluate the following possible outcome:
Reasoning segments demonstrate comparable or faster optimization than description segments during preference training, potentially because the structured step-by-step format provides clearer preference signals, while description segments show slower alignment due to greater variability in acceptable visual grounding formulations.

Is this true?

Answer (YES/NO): NO